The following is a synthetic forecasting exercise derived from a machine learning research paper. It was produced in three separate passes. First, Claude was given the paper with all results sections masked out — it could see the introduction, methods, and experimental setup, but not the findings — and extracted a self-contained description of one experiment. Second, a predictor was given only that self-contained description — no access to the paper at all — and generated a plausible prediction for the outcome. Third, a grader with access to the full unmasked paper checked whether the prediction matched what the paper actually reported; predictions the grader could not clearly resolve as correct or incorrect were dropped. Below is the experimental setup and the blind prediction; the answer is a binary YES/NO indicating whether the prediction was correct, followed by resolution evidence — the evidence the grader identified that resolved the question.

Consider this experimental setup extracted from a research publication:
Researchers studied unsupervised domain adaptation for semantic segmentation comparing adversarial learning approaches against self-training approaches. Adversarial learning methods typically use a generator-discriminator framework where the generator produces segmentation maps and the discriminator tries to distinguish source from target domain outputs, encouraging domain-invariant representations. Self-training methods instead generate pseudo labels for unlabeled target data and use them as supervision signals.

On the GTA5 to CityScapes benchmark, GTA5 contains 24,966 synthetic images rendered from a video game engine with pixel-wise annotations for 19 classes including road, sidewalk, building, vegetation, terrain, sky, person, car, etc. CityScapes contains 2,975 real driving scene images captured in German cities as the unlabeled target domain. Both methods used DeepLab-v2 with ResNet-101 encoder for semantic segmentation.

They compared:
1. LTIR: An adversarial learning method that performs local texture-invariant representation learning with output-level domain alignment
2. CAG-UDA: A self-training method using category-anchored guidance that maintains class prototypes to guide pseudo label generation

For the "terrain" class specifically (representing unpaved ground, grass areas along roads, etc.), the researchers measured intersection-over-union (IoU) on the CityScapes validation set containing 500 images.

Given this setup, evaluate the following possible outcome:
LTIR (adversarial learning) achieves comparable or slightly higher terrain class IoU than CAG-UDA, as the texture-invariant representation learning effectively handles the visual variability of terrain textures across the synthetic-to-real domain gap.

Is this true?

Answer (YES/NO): YES